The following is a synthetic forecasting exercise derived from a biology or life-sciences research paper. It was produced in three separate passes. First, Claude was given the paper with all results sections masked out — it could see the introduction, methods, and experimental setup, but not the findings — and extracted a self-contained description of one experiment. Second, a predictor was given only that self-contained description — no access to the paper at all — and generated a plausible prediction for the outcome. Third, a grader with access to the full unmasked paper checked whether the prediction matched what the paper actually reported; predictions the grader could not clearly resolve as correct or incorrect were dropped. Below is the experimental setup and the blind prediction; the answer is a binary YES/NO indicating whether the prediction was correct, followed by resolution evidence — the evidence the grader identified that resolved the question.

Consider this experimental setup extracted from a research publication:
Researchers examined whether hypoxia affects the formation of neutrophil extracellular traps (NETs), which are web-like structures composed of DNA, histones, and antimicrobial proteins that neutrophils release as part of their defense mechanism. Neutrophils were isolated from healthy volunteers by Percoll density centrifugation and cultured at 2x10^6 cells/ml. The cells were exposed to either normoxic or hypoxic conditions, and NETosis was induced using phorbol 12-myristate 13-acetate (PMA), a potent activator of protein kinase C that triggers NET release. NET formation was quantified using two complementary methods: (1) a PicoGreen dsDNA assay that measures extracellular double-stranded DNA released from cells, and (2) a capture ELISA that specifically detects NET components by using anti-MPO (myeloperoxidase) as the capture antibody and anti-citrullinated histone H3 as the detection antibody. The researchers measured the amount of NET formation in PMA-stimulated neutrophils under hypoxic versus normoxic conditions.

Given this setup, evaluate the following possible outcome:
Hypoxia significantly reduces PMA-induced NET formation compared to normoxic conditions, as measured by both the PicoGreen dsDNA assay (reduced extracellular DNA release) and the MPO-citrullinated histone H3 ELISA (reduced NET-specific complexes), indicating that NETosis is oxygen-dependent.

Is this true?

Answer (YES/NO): NO